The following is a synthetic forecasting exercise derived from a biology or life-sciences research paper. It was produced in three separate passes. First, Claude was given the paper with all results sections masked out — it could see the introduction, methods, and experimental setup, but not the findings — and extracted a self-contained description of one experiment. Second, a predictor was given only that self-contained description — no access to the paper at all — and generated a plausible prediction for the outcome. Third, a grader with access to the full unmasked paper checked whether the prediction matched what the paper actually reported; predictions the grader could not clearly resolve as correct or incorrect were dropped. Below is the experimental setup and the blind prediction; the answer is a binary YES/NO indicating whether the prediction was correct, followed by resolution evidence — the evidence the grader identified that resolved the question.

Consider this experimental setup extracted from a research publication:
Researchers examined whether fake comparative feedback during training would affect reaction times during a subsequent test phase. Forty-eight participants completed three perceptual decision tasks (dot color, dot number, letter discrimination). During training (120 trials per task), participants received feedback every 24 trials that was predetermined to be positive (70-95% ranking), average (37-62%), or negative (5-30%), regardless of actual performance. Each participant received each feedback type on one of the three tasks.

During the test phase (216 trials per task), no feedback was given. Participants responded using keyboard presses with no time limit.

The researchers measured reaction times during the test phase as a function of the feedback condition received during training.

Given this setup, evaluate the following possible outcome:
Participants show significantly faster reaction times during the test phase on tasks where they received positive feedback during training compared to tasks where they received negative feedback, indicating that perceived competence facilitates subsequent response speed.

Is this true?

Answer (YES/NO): NO